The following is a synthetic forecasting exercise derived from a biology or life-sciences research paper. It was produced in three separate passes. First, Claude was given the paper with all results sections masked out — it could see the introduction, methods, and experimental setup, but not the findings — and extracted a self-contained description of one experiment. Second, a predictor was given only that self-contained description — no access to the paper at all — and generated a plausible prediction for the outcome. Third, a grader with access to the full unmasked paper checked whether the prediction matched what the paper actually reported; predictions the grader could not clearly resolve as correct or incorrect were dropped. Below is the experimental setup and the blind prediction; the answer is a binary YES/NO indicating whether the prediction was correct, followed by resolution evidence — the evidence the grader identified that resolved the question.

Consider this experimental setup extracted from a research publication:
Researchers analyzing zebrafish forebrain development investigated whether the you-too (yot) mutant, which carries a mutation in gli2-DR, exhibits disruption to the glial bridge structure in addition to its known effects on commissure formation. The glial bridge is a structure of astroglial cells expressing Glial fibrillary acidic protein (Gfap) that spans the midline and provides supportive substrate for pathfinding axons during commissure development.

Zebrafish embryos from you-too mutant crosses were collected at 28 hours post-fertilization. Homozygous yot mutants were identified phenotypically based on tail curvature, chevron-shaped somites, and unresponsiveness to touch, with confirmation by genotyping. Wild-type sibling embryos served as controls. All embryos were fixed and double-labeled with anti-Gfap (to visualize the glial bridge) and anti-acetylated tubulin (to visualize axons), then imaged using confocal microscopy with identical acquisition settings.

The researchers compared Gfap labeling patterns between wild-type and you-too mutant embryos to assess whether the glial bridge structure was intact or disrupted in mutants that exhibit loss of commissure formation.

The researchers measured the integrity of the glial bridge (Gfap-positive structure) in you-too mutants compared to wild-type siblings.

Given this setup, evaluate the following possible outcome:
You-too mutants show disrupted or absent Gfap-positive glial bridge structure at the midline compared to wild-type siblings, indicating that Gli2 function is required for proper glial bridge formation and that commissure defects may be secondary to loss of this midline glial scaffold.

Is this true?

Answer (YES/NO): NO